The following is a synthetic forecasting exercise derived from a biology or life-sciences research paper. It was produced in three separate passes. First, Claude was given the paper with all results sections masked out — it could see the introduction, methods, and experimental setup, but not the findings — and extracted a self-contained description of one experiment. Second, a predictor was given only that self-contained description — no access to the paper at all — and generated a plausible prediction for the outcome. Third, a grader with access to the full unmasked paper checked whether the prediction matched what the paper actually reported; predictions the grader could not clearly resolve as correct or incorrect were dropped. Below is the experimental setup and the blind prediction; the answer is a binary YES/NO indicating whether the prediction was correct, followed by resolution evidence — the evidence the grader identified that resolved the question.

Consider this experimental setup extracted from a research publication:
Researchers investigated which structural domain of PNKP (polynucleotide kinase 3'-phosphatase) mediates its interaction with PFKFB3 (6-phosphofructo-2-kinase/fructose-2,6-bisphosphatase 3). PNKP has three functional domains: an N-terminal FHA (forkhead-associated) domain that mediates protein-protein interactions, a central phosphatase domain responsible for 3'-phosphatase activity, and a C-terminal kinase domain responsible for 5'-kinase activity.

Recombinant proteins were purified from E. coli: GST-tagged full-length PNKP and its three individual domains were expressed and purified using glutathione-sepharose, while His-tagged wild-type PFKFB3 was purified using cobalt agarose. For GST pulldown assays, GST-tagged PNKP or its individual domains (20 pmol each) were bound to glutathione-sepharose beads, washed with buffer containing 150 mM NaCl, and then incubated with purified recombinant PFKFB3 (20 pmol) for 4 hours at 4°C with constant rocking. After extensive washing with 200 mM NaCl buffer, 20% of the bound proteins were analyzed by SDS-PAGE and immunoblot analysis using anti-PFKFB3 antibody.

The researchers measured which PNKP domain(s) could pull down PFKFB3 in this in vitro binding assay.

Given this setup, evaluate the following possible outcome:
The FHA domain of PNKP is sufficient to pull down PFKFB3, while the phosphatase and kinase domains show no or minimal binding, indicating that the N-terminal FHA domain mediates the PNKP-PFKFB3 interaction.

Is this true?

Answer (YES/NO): YES